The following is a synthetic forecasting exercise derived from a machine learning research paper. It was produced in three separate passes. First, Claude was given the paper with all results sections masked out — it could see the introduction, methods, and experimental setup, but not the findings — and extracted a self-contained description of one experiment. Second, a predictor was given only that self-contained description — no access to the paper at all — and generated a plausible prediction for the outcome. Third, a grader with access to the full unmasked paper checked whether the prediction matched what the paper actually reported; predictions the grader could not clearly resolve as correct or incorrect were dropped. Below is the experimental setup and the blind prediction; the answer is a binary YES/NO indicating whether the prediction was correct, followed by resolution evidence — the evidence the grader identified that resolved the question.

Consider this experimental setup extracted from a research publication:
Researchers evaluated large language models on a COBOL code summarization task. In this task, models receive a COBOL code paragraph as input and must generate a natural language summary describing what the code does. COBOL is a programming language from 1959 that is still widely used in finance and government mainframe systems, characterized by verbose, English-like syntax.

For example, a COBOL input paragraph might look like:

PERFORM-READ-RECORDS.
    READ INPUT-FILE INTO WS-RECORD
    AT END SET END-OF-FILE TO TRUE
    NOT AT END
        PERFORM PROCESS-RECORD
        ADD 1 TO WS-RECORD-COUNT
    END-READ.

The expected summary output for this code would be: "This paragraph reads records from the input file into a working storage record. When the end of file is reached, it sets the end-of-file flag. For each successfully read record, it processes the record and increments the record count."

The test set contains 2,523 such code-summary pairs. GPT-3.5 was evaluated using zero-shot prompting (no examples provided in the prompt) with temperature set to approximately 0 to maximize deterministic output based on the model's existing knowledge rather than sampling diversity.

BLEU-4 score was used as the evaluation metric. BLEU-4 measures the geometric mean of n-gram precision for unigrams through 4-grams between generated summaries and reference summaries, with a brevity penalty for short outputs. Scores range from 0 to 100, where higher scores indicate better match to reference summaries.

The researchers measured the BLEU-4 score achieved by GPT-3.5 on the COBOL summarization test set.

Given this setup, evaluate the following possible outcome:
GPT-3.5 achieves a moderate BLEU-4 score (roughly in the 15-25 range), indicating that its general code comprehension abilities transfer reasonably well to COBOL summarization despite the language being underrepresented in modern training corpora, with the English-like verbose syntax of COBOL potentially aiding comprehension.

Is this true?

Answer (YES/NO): NO